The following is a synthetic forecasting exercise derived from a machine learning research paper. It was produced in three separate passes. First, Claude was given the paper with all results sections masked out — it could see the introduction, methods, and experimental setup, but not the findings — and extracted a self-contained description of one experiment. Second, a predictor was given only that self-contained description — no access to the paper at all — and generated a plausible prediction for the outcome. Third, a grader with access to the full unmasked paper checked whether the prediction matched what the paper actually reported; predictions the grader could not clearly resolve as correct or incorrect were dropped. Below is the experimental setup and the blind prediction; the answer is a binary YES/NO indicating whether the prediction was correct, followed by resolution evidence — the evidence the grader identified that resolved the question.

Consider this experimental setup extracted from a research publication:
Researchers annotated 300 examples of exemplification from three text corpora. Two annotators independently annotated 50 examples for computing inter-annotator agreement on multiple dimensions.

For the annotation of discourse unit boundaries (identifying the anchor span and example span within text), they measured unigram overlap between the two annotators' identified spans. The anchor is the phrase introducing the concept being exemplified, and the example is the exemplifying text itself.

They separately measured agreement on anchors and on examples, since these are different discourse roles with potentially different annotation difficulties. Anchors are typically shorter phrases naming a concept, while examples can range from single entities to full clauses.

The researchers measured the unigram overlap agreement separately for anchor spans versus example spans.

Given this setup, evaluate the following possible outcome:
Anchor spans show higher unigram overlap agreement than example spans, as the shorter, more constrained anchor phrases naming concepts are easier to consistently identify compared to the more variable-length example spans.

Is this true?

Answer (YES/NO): NO